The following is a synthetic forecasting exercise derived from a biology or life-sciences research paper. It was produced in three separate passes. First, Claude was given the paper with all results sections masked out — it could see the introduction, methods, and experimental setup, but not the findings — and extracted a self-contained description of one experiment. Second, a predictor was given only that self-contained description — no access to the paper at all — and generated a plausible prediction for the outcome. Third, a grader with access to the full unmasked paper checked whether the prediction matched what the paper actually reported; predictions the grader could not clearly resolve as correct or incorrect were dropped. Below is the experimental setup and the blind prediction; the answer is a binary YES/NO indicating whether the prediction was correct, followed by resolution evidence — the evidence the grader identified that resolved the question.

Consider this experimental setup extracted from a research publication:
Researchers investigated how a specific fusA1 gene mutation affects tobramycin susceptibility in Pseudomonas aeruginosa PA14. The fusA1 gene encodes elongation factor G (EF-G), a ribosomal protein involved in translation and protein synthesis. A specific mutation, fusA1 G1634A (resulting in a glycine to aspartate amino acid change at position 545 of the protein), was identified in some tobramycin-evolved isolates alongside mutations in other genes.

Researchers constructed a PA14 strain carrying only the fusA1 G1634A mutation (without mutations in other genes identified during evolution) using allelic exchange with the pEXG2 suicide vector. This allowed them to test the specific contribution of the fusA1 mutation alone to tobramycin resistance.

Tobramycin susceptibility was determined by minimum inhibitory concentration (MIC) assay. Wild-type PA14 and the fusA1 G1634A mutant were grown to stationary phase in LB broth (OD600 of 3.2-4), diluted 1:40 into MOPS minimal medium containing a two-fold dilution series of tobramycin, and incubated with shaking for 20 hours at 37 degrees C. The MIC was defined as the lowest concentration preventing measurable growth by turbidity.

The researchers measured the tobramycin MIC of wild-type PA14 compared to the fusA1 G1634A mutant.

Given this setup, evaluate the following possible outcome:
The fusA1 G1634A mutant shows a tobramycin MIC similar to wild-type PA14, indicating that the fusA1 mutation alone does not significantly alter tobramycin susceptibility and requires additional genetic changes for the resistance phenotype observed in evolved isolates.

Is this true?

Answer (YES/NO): NO